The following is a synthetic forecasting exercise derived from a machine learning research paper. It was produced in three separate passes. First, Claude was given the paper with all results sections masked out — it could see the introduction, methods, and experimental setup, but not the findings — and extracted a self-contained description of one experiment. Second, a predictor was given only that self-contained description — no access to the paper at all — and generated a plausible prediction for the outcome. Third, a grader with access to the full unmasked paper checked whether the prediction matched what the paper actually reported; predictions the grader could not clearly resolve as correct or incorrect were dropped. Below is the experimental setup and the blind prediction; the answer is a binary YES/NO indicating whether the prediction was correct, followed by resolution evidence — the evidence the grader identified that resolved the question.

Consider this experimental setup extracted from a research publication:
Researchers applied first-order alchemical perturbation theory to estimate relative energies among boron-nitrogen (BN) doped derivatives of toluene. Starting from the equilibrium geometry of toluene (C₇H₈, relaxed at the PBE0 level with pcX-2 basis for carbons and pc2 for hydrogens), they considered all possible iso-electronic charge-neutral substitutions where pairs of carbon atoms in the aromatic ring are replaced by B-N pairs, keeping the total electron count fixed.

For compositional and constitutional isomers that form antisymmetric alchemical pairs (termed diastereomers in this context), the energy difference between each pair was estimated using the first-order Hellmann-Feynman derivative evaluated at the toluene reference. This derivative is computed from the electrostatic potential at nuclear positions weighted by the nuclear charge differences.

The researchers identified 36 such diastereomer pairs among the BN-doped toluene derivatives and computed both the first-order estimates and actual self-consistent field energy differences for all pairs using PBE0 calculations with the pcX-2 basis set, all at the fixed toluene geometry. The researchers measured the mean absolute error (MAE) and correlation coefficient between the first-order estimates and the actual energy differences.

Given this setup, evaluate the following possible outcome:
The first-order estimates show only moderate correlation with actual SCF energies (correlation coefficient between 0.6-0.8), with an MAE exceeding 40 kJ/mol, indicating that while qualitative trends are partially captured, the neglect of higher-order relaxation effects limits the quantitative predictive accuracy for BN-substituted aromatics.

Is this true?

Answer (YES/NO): NO